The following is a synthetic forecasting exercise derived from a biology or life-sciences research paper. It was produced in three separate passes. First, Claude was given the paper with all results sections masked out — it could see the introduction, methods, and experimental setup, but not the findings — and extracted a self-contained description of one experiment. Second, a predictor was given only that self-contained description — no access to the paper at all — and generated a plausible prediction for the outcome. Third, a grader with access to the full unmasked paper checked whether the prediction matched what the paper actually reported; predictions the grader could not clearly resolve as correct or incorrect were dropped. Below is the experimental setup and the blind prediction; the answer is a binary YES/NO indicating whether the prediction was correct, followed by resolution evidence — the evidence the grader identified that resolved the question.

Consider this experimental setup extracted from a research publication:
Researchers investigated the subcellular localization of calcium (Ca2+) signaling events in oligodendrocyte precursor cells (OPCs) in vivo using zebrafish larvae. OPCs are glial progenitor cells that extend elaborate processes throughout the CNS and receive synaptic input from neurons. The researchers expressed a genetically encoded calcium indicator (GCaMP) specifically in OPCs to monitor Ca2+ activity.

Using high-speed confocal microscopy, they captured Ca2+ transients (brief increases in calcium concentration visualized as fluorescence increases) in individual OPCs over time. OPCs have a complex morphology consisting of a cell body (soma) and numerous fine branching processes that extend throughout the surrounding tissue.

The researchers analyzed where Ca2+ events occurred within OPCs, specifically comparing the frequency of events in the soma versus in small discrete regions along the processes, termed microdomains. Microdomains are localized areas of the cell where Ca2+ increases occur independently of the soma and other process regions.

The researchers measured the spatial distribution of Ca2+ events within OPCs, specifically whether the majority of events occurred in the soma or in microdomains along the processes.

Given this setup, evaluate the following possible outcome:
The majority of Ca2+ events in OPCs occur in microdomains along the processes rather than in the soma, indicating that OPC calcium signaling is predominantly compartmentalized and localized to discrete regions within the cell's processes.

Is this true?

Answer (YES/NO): YES